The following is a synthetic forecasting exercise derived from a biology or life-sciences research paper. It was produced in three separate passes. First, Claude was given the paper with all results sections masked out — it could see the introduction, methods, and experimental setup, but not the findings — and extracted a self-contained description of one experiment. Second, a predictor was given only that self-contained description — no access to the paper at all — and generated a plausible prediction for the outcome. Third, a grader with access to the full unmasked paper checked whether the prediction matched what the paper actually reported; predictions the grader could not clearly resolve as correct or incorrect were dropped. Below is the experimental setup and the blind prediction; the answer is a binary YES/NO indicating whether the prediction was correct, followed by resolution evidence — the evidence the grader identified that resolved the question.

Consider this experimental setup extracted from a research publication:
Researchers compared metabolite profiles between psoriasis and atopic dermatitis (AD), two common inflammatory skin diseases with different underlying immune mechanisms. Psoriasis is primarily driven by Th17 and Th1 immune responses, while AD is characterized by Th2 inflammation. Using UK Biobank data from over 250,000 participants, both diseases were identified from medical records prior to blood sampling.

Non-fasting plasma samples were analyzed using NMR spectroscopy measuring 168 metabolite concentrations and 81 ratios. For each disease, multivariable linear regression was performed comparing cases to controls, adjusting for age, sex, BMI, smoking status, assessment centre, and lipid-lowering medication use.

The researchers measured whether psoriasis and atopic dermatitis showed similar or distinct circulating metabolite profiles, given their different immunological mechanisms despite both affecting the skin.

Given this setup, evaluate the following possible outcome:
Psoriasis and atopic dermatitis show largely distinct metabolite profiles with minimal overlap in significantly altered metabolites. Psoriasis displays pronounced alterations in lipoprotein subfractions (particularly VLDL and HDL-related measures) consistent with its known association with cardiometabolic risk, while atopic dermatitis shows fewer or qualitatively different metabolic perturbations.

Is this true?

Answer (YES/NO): NO